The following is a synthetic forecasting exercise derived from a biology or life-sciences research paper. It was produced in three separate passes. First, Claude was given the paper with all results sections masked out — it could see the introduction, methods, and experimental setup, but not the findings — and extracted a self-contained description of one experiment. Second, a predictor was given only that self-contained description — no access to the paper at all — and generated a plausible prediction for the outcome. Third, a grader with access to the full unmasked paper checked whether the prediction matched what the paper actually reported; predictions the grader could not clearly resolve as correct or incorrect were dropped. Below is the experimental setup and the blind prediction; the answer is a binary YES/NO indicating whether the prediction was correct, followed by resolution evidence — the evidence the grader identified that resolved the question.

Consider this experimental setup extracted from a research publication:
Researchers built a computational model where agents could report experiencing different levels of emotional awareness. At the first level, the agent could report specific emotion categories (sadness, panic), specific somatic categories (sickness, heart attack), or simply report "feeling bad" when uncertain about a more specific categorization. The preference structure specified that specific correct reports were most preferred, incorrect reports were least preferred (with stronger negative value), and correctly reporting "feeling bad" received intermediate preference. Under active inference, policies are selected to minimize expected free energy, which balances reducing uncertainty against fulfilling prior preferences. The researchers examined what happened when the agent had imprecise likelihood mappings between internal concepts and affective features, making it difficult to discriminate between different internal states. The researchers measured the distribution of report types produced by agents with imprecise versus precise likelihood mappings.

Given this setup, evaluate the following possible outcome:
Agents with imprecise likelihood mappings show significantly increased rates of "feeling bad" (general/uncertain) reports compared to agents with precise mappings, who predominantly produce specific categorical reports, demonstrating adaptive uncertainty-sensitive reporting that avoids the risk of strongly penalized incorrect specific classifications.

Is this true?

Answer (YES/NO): YES